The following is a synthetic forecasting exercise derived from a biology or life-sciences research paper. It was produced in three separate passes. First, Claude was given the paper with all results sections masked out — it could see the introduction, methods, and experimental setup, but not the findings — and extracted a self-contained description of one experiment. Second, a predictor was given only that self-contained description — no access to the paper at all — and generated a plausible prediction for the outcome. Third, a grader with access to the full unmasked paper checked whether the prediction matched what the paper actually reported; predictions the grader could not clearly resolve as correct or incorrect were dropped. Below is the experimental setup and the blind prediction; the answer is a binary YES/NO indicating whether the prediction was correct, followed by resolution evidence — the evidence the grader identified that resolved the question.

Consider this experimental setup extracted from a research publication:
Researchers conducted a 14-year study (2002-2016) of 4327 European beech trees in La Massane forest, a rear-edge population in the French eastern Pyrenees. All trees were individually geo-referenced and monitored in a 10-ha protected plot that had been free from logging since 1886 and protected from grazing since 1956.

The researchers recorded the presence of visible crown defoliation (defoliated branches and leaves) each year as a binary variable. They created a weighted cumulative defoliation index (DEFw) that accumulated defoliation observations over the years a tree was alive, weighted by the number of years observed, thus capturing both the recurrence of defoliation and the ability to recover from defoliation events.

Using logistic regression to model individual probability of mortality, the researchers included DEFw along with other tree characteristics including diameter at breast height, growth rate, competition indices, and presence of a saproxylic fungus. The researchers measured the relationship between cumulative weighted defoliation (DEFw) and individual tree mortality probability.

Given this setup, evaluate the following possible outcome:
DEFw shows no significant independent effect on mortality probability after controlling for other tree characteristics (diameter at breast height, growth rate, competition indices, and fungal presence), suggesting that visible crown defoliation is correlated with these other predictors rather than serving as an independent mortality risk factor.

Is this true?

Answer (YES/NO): NO